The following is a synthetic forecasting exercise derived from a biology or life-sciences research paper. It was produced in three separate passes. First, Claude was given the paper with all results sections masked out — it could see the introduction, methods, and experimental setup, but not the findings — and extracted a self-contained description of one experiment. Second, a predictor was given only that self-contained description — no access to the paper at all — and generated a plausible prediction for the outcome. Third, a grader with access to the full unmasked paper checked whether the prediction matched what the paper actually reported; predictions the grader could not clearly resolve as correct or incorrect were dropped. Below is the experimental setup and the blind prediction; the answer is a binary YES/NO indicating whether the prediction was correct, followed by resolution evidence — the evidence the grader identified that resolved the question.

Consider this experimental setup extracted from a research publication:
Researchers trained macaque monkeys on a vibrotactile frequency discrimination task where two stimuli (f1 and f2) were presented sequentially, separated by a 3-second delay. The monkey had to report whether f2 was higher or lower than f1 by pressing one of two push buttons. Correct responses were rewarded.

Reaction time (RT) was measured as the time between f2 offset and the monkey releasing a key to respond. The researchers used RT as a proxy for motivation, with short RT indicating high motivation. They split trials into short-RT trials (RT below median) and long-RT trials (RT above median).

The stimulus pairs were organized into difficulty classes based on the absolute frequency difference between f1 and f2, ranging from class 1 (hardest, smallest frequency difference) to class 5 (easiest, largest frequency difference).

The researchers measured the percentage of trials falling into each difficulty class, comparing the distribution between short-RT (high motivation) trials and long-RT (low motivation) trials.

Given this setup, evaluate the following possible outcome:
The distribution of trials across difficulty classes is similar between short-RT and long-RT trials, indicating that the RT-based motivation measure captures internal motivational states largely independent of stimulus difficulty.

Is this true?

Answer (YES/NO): YES